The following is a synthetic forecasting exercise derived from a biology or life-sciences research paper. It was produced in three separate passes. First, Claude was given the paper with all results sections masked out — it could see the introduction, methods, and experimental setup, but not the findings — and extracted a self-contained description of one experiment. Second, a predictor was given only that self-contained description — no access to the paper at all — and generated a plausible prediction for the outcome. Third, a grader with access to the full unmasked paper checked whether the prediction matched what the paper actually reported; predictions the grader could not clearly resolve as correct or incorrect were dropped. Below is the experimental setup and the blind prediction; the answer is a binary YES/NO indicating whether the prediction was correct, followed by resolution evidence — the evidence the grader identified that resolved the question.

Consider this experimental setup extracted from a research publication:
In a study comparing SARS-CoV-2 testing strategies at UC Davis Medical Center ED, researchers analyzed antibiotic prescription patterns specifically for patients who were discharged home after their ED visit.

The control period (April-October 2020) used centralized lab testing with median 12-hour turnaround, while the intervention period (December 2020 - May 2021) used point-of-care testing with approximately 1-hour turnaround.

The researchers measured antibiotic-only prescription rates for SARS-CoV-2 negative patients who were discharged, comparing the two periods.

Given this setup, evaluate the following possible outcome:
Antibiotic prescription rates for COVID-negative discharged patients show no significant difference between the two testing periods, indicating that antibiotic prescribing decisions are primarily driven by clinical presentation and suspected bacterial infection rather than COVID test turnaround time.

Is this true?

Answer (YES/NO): YES